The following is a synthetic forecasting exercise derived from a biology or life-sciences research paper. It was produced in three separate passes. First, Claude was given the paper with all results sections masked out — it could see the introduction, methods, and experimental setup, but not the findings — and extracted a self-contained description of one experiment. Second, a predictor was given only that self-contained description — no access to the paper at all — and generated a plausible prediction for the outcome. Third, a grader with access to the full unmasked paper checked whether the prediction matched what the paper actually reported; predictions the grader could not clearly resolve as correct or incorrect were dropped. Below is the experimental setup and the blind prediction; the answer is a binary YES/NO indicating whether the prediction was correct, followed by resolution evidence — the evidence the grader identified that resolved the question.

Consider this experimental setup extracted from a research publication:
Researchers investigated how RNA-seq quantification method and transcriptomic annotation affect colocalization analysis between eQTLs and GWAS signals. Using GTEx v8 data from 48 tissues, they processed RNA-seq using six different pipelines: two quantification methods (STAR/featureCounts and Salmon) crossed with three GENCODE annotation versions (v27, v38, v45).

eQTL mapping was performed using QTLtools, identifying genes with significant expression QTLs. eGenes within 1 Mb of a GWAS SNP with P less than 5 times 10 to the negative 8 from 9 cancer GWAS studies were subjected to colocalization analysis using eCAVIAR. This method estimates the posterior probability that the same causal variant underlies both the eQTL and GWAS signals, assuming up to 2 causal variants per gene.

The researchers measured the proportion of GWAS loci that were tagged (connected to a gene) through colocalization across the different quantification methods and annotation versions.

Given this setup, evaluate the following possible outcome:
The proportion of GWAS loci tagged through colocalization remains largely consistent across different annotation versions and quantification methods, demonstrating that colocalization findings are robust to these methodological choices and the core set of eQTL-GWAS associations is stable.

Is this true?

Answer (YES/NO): NO